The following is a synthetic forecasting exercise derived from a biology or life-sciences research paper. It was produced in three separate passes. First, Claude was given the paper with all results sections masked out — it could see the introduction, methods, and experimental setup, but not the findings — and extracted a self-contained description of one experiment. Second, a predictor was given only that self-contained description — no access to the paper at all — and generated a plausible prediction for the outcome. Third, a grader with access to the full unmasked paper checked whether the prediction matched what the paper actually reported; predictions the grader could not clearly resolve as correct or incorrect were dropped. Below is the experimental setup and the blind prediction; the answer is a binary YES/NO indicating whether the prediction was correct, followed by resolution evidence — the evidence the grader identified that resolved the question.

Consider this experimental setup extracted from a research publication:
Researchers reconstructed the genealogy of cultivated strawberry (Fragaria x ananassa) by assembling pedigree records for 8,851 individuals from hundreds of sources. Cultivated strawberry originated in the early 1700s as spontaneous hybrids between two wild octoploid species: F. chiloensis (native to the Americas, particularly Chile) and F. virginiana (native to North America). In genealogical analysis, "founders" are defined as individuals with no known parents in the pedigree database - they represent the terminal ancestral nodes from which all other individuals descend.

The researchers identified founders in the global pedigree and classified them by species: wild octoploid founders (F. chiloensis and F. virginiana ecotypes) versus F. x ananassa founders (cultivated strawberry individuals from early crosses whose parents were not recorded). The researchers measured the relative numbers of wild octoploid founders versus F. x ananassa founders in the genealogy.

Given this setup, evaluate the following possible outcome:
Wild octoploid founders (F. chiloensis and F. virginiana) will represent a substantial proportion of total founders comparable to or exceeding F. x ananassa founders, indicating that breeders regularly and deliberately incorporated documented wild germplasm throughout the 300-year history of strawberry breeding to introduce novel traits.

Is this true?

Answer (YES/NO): NO